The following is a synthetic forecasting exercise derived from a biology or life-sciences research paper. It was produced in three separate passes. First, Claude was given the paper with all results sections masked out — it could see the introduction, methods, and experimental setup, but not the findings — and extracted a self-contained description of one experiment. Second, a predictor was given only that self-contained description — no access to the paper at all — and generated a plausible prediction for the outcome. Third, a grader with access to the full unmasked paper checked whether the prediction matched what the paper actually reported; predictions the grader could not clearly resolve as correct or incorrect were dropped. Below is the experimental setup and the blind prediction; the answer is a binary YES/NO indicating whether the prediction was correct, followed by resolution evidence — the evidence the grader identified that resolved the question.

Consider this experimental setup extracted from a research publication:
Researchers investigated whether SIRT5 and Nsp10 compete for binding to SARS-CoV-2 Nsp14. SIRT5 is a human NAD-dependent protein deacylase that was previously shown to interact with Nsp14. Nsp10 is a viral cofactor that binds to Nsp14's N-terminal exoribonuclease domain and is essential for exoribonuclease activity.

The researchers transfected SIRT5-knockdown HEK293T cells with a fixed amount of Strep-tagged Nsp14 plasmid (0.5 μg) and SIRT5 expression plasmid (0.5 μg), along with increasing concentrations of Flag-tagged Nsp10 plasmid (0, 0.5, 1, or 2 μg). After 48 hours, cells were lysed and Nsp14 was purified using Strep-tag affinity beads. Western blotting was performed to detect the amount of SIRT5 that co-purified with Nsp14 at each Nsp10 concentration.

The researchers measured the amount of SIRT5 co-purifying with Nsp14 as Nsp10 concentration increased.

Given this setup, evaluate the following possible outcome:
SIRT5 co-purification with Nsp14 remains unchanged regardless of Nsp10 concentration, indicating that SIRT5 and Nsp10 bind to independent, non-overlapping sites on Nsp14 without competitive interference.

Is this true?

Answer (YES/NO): NO